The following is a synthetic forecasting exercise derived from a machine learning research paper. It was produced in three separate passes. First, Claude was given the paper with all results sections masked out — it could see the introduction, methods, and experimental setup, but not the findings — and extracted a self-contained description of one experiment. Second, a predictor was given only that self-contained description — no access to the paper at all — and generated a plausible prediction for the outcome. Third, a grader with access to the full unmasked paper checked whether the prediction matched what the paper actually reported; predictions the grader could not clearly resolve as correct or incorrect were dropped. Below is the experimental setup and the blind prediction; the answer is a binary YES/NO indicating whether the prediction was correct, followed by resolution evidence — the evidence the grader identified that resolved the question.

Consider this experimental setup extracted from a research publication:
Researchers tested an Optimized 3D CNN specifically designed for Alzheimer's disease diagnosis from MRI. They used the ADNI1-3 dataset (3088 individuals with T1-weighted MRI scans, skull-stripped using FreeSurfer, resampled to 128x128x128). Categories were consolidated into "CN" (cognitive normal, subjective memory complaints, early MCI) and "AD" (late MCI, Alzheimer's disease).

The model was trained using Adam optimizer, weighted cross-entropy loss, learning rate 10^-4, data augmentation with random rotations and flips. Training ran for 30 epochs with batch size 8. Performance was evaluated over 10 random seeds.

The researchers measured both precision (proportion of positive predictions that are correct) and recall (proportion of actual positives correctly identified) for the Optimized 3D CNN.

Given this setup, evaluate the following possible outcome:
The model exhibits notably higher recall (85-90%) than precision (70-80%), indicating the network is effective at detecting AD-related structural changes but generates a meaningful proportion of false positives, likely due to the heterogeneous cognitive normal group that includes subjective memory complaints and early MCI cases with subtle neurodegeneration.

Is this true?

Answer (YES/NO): NO